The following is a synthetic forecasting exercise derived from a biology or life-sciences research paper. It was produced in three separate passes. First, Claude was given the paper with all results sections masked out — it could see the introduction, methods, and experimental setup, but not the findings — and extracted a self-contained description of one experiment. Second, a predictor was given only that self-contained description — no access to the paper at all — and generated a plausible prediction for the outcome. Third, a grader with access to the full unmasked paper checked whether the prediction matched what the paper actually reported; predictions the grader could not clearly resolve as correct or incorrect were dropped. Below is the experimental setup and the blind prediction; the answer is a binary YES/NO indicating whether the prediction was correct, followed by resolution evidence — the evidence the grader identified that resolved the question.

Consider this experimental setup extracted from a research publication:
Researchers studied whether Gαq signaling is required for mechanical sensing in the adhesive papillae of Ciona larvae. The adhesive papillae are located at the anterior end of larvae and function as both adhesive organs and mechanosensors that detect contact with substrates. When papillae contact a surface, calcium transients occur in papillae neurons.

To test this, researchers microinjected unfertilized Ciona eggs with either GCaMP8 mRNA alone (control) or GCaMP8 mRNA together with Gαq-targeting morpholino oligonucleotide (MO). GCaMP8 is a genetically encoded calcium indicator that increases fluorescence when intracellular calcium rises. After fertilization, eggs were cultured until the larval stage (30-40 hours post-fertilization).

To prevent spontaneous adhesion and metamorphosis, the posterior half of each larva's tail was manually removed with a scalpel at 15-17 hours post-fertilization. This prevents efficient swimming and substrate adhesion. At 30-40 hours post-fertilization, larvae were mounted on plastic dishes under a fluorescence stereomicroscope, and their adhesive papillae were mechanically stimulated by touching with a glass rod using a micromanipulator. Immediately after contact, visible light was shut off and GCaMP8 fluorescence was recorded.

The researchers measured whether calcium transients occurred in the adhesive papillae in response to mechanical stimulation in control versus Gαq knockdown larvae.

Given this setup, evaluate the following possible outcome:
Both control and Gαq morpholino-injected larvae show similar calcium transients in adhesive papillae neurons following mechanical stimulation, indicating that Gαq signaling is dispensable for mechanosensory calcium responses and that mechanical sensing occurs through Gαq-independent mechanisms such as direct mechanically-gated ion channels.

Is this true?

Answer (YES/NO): NO